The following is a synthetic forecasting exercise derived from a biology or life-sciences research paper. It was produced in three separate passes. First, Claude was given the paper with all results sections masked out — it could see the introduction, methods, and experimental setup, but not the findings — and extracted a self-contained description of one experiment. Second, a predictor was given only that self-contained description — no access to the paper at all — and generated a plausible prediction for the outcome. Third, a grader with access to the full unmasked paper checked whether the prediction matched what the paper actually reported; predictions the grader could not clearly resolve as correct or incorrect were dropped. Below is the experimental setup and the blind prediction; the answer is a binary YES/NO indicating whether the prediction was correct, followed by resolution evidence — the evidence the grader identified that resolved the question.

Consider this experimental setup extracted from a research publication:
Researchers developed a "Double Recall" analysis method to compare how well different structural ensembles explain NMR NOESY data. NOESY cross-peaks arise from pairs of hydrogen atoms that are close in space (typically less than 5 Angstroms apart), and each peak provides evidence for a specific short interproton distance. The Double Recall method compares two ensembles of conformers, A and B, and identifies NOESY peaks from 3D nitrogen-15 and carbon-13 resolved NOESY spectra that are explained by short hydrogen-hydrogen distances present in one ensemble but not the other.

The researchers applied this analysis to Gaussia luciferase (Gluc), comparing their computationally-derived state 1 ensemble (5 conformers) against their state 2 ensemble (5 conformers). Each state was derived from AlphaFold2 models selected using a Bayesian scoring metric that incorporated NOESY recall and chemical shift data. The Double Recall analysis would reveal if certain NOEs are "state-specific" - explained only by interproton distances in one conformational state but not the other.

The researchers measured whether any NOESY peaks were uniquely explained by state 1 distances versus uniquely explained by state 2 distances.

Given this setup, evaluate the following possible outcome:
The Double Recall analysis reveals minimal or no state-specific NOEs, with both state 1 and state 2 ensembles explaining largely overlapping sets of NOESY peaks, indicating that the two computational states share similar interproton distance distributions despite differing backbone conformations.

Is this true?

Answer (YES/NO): NO